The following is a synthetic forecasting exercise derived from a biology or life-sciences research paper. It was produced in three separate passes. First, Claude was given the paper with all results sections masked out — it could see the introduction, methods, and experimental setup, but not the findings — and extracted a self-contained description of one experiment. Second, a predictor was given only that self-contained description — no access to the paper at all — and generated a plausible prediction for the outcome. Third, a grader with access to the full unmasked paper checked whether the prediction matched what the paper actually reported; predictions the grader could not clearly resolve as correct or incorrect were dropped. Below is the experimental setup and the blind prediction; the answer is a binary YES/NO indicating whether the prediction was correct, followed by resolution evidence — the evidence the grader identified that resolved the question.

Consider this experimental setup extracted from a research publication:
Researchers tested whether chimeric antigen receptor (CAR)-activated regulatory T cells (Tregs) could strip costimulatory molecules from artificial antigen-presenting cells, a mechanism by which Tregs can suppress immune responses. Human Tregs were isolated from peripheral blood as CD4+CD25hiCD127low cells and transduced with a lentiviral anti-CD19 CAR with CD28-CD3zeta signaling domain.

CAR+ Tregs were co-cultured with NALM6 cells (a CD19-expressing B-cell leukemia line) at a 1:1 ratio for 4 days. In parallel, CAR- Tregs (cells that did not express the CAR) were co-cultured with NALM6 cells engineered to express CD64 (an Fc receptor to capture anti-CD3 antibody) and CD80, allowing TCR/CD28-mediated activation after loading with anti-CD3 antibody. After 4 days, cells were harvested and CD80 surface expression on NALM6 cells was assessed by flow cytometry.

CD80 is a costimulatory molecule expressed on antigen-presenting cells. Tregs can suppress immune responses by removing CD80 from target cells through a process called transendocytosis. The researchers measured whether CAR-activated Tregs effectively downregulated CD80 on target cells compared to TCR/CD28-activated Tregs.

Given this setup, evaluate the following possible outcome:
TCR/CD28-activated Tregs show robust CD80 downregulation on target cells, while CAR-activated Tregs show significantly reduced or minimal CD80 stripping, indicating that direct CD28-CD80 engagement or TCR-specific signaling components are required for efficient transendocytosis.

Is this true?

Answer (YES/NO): YES